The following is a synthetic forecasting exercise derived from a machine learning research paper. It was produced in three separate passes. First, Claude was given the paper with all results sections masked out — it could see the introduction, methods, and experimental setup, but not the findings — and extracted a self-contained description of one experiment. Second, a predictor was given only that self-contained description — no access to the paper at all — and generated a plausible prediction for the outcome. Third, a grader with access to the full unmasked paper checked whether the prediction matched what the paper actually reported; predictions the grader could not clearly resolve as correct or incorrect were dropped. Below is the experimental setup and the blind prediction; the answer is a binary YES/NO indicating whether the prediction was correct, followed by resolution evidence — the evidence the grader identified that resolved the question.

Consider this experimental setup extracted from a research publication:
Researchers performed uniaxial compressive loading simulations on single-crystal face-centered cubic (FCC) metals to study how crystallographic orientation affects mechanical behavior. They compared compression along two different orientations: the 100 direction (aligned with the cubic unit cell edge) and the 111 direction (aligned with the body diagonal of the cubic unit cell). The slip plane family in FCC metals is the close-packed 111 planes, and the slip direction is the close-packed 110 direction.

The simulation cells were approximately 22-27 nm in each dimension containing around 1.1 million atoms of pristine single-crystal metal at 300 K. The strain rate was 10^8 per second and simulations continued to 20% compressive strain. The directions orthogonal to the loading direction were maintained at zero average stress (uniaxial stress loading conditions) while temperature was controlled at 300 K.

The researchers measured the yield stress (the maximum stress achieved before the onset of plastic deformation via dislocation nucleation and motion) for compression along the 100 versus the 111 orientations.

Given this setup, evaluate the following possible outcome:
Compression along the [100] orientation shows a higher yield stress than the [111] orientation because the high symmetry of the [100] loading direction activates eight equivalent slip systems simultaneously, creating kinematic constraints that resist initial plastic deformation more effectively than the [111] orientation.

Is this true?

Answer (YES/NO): NO